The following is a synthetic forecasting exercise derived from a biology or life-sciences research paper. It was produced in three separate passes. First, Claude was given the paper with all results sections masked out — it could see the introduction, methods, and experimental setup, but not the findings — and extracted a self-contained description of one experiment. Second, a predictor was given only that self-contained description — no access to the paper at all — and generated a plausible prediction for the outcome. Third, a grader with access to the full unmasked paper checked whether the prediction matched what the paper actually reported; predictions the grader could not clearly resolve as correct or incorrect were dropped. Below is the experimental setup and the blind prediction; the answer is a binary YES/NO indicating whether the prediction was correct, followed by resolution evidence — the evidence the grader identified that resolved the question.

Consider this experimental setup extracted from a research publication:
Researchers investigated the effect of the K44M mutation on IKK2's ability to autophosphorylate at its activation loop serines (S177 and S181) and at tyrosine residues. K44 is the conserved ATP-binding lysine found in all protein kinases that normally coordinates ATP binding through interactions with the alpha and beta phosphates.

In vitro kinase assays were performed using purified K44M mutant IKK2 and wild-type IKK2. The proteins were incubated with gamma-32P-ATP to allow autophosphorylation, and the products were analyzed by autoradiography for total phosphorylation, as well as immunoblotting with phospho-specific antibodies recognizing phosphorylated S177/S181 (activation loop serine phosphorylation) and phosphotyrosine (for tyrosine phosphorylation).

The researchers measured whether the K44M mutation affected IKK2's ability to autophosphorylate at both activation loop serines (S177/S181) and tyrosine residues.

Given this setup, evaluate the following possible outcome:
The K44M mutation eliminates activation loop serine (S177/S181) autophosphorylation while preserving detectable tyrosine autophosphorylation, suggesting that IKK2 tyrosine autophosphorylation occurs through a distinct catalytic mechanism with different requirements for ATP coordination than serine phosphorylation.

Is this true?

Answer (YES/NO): NO